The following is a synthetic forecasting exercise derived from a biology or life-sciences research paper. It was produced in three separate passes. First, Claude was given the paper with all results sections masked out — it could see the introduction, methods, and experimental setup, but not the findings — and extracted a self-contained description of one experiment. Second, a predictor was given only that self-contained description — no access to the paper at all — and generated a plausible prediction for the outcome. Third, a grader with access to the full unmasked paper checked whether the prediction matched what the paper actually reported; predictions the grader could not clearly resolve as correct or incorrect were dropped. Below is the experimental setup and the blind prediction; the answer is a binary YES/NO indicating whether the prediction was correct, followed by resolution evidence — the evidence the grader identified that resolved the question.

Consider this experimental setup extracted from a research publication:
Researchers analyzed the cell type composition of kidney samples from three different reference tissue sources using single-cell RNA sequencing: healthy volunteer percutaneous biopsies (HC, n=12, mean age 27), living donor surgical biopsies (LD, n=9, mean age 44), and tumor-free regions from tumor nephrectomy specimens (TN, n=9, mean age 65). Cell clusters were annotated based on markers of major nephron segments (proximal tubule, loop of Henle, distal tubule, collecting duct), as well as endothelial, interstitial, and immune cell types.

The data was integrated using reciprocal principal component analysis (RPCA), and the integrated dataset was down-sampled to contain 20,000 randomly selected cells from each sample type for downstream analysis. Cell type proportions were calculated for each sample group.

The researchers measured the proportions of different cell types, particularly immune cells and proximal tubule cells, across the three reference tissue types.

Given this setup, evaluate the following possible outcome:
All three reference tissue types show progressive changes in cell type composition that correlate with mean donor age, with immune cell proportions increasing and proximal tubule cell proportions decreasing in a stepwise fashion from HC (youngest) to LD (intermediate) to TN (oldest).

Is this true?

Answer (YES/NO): NO